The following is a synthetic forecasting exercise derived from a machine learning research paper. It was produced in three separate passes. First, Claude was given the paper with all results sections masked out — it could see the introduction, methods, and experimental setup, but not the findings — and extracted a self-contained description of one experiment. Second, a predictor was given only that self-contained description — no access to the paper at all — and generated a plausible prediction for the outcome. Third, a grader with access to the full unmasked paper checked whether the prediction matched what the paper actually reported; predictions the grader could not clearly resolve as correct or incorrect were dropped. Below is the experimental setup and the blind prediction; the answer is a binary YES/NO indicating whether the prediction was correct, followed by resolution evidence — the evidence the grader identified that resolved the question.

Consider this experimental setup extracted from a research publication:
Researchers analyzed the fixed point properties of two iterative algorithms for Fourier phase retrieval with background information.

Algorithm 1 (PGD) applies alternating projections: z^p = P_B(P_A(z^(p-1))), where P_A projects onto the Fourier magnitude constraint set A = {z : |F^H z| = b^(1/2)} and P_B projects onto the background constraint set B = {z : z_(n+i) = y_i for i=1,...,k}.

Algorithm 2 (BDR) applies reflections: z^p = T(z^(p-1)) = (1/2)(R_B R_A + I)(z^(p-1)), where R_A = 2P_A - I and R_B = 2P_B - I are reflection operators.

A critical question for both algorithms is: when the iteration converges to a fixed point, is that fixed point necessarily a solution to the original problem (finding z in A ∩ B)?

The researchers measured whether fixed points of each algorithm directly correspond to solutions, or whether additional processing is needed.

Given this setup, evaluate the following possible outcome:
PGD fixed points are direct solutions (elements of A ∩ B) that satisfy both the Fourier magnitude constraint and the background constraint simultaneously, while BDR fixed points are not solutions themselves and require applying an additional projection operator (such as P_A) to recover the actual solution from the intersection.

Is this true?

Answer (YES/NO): NO